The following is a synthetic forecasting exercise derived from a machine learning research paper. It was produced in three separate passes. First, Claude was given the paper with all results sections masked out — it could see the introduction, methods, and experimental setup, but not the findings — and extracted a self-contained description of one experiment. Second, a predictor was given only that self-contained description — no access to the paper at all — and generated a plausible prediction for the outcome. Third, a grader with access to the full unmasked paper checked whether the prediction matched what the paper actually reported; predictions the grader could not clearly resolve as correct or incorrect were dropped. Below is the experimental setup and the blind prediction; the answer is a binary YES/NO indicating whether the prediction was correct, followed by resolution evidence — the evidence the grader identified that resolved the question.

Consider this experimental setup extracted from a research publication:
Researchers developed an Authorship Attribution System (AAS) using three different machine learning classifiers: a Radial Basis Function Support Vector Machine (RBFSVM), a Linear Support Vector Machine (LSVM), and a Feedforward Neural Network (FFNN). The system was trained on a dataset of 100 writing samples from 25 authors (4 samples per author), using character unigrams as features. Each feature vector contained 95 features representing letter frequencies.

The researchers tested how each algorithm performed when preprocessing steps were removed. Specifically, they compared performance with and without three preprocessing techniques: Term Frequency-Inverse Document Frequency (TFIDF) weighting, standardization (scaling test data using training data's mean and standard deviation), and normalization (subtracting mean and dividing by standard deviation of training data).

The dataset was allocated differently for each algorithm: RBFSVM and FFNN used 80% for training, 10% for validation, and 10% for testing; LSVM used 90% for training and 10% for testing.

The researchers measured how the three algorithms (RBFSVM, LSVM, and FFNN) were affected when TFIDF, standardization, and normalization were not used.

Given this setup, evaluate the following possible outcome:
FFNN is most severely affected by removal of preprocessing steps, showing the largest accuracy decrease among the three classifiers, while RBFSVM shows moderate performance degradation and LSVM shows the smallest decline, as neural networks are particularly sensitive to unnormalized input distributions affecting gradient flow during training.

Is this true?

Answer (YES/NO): NO